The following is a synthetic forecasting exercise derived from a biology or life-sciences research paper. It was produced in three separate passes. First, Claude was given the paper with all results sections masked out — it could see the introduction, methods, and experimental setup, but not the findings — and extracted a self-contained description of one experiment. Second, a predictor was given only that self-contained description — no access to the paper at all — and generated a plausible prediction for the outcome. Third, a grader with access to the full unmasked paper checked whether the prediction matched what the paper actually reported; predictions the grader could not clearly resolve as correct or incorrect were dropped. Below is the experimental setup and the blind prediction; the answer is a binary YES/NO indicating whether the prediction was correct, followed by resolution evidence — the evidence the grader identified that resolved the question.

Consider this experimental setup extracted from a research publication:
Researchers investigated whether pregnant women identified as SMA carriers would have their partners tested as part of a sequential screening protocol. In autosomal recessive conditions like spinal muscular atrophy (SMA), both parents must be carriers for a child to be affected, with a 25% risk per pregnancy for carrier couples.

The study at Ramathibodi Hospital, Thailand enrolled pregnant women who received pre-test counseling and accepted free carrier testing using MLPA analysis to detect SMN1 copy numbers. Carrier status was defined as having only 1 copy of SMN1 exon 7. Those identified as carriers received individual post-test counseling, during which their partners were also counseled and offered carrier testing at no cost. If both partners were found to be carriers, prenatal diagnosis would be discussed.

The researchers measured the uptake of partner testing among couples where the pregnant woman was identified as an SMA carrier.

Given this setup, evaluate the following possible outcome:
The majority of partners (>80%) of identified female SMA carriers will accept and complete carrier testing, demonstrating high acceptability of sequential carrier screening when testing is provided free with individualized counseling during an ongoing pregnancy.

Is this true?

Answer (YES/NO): YES